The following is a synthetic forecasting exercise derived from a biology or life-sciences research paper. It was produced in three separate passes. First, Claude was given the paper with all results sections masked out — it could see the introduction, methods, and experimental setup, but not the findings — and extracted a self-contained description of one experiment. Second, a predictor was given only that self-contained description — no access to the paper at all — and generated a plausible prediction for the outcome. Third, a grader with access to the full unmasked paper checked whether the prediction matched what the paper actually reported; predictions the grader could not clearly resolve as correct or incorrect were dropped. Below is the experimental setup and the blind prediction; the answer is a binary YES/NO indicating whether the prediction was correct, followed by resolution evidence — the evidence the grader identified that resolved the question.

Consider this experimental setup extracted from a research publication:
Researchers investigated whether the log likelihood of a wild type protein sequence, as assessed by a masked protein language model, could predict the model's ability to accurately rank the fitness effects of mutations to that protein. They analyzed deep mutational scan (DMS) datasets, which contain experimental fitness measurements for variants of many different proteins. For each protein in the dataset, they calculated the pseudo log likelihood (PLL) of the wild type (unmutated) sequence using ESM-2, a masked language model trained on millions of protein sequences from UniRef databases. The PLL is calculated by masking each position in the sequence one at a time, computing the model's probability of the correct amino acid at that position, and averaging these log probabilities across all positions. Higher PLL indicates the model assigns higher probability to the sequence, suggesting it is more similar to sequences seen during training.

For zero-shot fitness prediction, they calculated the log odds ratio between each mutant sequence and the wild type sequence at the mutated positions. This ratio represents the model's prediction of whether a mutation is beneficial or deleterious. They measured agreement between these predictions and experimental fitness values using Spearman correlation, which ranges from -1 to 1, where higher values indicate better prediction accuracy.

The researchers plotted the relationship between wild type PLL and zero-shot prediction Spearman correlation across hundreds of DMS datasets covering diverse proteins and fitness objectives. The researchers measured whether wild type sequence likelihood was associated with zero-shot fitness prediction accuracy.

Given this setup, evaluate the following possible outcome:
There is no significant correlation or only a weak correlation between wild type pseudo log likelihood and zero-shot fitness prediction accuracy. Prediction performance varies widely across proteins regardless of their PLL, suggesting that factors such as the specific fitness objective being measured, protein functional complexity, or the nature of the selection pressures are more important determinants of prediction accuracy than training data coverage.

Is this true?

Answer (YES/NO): NO